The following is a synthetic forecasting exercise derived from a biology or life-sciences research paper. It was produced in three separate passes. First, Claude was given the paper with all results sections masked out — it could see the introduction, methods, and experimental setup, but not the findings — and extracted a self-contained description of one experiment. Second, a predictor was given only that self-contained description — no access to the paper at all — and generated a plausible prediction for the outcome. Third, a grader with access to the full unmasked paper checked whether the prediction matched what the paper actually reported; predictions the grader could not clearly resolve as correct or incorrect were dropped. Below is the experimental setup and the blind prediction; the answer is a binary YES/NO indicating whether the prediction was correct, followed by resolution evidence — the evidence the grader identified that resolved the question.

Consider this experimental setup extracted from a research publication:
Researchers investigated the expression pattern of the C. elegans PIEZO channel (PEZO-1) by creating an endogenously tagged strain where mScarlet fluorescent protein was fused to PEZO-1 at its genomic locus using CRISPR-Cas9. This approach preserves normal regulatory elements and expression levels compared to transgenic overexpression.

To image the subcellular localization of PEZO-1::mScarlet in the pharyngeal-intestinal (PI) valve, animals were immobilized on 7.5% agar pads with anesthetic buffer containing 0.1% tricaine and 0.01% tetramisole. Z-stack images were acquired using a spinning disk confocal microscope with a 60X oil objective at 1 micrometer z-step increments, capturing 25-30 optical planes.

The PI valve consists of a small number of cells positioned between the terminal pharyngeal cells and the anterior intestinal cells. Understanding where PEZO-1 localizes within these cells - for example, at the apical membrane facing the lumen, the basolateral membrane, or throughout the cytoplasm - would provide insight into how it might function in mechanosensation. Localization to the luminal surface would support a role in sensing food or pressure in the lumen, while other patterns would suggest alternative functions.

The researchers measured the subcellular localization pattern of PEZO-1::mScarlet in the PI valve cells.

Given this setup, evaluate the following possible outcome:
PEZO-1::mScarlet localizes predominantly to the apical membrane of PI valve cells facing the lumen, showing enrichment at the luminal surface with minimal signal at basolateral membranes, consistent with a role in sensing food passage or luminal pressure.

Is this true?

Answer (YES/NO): NO